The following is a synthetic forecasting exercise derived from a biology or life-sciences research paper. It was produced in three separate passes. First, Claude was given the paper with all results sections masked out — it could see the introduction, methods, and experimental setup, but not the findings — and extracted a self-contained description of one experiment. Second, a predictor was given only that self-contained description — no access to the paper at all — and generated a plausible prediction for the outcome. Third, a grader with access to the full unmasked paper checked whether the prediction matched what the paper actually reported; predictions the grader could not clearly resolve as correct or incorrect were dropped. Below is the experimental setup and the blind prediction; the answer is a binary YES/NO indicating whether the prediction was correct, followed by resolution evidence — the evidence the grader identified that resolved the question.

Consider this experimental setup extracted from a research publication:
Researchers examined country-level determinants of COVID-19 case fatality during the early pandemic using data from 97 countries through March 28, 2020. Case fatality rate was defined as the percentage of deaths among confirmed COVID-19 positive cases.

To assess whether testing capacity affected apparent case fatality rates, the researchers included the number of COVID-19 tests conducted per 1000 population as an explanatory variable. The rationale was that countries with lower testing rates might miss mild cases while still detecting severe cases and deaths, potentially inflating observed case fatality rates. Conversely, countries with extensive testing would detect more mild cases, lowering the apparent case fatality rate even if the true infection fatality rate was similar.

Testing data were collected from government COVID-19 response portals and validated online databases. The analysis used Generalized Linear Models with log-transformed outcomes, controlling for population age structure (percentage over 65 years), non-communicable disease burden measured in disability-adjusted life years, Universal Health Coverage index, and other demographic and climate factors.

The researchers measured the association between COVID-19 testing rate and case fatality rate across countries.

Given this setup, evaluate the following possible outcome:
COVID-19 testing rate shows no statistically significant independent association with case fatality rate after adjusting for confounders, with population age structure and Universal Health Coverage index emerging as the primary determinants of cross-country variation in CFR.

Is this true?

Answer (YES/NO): NO